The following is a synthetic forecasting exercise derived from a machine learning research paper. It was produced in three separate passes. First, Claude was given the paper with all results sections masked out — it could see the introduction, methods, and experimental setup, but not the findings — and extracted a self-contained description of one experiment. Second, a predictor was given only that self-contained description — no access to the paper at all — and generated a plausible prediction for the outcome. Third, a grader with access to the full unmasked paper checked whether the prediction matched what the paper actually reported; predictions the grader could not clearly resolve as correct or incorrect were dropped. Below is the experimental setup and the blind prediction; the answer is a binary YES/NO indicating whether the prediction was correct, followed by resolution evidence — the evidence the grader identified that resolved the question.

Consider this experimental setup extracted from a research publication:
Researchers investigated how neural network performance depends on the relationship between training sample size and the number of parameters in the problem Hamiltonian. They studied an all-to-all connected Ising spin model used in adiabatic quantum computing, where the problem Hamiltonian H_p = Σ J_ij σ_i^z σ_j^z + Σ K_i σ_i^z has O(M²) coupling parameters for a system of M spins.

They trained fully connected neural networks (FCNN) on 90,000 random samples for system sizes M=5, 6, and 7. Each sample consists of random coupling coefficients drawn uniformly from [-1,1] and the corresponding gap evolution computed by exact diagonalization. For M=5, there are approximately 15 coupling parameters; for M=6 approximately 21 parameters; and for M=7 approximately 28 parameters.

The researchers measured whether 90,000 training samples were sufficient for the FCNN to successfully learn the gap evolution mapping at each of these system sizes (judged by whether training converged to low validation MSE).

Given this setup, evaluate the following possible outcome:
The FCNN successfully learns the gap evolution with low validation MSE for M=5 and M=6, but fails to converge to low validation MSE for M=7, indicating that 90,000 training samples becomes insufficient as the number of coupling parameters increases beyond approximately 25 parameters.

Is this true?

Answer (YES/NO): YES